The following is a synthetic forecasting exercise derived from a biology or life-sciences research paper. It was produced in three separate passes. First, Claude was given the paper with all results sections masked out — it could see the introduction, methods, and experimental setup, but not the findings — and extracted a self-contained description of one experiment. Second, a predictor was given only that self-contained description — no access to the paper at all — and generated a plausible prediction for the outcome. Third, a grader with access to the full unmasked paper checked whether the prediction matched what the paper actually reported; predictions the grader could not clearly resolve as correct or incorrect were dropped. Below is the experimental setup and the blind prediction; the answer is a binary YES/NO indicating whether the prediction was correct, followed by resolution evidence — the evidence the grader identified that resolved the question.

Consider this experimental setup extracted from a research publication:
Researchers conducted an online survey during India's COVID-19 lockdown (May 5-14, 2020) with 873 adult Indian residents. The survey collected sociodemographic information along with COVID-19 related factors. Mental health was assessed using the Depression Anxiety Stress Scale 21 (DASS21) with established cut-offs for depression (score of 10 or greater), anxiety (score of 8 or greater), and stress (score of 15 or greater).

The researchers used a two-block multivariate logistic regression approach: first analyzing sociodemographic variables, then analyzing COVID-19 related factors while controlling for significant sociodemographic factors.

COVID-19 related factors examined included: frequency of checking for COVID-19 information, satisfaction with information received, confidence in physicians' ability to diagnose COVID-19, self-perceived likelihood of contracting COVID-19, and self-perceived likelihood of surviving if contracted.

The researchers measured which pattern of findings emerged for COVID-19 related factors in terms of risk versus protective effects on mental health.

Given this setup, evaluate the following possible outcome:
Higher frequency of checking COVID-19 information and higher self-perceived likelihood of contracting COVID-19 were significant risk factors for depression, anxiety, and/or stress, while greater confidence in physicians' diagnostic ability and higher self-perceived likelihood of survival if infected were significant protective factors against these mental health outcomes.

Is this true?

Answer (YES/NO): NO